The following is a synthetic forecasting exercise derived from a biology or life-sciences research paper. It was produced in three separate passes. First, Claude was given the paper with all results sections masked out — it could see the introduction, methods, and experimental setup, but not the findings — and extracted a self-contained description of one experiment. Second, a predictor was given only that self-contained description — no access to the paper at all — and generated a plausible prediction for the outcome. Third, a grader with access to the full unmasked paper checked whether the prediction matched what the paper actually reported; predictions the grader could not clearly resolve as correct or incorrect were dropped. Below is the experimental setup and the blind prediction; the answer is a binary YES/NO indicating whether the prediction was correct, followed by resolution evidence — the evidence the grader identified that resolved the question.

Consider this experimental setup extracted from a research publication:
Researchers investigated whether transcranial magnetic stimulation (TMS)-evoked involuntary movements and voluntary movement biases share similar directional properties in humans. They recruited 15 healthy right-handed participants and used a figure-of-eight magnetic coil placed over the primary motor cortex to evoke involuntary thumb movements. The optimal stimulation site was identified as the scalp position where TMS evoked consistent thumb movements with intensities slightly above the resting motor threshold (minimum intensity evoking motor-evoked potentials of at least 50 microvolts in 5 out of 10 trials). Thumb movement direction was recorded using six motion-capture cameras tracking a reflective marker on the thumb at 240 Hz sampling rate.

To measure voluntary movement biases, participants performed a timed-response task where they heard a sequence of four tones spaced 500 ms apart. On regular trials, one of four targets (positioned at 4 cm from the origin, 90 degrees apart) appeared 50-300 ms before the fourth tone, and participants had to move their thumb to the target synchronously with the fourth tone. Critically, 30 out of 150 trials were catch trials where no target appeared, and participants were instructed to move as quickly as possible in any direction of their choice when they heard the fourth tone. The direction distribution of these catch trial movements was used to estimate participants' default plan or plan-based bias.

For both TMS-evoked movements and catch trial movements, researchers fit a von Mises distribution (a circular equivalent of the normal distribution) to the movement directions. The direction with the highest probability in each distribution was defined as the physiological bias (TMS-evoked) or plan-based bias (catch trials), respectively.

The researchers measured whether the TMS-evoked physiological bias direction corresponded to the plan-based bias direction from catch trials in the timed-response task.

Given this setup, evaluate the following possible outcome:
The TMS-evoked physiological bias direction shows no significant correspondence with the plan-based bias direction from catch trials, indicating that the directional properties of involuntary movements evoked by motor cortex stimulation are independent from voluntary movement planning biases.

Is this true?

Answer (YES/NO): NO